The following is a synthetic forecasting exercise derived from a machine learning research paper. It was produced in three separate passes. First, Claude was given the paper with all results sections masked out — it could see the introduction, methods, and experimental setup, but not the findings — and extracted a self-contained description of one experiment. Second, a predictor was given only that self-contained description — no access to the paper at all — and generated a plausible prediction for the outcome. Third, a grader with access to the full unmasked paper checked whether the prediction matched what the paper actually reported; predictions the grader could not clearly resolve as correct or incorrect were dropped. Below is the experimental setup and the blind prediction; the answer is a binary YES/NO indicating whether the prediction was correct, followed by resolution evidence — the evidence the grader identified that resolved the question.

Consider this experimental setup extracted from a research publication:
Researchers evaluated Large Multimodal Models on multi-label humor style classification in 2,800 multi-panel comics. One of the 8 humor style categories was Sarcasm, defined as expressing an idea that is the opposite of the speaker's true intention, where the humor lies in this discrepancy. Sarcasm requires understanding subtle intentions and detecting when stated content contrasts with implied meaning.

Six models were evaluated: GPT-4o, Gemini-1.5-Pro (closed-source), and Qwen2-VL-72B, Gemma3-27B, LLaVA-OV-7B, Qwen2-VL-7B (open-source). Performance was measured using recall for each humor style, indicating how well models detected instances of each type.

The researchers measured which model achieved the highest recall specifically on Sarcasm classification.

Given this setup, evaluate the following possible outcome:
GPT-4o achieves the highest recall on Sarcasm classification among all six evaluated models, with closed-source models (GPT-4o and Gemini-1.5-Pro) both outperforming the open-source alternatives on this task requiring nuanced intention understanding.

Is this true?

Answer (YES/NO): NO